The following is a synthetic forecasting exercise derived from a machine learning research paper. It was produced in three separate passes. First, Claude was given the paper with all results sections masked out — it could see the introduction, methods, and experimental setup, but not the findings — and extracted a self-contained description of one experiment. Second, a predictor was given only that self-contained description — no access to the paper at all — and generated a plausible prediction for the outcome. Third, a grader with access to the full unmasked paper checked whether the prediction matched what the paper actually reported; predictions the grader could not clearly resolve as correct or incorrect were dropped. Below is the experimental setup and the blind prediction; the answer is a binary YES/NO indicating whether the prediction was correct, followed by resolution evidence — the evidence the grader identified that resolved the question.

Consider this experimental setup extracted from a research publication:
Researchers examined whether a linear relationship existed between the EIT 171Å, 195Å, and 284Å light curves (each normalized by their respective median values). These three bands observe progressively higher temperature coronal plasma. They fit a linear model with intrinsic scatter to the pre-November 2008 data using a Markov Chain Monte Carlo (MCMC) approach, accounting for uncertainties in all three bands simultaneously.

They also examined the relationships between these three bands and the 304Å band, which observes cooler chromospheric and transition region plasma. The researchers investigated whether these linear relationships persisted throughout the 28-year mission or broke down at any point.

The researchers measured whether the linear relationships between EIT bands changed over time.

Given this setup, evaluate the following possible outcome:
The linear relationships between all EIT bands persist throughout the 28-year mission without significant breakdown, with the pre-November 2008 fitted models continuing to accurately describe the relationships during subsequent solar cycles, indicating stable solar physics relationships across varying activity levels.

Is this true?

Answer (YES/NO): NO